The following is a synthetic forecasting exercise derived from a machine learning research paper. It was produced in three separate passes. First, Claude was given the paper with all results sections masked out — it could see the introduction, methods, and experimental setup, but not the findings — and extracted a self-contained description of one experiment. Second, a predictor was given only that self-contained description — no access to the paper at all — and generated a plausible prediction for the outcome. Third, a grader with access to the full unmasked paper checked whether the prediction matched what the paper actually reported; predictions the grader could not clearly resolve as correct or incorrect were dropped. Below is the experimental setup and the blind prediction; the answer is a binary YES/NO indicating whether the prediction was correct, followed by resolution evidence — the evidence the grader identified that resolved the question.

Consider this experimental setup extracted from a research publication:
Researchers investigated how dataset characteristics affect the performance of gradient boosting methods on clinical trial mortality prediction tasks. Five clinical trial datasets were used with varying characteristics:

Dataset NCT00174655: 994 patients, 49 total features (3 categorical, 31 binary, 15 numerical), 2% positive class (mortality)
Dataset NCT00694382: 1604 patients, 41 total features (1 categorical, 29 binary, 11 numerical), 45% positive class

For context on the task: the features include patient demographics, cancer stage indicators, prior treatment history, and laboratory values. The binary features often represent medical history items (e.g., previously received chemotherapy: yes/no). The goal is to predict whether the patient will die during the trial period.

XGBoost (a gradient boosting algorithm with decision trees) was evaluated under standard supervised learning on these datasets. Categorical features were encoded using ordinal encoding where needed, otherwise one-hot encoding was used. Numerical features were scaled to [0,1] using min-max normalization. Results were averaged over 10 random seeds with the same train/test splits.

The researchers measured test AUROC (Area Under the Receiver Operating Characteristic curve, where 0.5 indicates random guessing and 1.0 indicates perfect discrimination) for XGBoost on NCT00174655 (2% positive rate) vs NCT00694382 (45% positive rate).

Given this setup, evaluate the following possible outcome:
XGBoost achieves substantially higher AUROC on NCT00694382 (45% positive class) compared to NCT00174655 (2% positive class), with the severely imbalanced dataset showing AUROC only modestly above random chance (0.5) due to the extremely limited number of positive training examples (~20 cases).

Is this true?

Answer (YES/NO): NO